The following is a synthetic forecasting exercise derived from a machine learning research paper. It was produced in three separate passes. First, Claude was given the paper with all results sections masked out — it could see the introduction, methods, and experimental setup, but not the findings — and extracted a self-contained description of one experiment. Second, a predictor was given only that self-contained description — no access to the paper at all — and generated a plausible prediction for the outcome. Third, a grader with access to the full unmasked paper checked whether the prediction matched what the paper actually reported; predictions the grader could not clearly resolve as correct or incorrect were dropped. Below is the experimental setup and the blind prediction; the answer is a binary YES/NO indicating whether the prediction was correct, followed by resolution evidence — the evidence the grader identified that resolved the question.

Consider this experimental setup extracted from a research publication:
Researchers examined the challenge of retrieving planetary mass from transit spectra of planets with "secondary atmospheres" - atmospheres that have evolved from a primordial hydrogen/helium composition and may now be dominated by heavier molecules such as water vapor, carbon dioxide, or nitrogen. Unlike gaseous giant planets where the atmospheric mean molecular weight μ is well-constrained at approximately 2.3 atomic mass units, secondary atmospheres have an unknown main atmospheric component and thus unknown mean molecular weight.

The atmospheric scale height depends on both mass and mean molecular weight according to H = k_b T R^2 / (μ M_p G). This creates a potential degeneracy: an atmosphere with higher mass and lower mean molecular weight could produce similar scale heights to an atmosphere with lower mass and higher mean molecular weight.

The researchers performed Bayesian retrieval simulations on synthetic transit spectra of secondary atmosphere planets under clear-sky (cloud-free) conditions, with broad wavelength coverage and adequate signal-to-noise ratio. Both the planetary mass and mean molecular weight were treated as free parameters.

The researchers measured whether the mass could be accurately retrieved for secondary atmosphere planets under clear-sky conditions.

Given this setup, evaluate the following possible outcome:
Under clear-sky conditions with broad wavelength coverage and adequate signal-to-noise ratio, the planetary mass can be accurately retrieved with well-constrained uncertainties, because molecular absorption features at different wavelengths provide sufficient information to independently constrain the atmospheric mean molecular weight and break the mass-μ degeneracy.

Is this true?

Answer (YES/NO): NO